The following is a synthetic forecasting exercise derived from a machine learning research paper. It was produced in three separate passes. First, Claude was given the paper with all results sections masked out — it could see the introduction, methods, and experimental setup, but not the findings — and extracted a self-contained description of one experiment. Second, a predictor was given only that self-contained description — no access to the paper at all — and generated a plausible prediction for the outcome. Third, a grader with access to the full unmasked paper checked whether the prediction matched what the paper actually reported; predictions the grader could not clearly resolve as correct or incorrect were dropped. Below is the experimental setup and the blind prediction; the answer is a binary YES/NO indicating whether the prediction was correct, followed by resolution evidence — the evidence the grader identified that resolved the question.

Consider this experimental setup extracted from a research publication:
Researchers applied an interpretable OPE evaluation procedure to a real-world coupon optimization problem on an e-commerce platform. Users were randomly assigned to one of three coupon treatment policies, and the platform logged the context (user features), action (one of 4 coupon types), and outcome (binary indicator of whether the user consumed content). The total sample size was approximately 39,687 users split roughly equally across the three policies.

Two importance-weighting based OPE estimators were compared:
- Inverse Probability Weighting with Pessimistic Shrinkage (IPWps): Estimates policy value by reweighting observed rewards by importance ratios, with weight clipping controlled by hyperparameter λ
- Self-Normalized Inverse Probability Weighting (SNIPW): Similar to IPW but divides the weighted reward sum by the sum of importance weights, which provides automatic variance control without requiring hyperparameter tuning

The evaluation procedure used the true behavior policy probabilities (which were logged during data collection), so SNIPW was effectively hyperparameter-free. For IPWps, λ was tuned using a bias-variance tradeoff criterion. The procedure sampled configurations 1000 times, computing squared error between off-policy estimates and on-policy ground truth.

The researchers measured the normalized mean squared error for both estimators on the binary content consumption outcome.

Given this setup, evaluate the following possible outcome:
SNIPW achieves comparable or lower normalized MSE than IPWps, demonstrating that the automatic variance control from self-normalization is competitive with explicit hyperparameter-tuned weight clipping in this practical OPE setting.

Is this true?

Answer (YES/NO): YES